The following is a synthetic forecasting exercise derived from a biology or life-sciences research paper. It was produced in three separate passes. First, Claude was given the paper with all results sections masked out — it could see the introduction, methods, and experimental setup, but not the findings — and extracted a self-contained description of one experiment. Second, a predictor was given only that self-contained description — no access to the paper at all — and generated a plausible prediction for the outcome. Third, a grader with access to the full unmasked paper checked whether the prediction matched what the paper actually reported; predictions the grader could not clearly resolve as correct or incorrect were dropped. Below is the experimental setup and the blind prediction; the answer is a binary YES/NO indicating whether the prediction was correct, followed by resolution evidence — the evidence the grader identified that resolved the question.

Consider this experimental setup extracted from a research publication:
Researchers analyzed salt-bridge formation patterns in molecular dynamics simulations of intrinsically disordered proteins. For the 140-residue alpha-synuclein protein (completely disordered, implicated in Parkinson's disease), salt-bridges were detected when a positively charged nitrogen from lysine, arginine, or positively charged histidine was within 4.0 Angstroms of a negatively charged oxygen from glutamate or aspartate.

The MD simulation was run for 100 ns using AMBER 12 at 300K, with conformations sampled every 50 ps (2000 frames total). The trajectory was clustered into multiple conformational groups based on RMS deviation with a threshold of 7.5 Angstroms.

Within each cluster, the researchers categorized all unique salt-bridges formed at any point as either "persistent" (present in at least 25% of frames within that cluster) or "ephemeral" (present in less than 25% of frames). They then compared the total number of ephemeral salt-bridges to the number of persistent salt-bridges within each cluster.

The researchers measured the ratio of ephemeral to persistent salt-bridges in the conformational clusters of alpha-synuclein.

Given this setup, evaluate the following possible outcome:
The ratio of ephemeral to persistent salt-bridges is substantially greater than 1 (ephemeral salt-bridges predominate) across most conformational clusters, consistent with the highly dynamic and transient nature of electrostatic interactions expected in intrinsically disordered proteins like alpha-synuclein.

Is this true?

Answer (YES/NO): YES